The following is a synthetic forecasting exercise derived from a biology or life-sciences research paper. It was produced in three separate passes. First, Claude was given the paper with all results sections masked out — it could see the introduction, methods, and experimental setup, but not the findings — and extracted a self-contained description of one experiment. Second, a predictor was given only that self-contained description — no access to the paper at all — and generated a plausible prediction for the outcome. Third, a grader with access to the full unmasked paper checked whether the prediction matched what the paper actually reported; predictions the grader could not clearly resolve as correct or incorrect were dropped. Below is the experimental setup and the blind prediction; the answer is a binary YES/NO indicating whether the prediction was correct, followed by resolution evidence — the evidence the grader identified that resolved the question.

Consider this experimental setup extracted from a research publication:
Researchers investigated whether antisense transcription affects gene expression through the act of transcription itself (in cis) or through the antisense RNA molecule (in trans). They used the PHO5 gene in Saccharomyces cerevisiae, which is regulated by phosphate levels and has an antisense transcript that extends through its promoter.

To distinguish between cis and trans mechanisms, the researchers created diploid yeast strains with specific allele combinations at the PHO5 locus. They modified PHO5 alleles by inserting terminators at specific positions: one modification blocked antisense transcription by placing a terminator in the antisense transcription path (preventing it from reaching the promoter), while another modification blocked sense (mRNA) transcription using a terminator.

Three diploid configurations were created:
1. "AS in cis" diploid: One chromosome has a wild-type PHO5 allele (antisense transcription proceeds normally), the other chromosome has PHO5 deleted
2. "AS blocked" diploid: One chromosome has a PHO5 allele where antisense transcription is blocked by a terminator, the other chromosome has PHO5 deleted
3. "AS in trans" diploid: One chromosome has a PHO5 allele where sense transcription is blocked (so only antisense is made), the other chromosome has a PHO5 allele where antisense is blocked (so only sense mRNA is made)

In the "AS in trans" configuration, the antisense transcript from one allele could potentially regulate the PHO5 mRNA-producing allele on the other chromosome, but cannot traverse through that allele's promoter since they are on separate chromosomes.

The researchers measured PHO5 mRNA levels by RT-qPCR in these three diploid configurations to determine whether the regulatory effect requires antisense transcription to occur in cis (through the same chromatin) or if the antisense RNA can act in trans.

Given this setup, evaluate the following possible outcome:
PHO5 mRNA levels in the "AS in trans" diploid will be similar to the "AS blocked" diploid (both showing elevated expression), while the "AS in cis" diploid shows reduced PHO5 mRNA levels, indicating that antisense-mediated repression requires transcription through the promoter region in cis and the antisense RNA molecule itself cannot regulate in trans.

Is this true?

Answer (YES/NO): YES